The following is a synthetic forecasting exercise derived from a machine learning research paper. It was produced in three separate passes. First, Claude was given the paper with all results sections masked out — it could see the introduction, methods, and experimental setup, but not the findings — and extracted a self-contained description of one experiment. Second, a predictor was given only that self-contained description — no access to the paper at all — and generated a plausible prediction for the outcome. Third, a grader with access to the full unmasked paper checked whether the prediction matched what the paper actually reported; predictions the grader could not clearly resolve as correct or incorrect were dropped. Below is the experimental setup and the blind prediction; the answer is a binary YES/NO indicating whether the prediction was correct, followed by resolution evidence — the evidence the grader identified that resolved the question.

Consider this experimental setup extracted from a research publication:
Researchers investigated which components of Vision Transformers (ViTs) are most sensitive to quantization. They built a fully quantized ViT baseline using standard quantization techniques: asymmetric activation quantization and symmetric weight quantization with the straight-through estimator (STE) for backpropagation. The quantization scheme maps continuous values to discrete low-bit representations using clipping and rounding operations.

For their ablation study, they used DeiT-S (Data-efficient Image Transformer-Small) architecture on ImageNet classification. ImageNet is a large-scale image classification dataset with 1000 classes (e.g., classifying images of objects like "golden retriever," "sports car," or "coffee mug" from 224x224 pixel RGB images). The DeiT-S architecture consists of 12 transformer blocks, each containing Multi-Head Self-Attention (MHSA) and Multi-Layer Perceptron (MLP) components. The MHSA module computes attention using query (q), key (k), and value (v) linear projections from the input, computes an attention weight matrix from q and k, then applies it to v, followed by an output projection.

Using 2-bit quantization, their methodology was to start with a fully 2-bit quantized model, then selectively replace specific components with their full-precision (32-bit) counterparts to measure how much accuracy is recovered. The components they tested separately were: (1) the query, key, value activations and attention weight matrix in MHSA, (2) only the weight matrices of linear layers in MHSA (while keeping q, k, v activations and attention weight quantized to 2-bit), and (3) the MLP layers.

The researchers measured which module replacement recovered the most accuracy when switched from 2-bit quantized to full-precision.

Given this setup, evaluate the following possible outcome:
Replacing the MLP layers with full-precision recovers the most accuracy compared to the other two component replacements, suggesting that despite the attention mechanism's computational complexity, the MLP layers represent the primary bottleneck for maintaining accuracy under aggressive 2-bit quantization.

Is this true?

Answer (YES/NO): NO